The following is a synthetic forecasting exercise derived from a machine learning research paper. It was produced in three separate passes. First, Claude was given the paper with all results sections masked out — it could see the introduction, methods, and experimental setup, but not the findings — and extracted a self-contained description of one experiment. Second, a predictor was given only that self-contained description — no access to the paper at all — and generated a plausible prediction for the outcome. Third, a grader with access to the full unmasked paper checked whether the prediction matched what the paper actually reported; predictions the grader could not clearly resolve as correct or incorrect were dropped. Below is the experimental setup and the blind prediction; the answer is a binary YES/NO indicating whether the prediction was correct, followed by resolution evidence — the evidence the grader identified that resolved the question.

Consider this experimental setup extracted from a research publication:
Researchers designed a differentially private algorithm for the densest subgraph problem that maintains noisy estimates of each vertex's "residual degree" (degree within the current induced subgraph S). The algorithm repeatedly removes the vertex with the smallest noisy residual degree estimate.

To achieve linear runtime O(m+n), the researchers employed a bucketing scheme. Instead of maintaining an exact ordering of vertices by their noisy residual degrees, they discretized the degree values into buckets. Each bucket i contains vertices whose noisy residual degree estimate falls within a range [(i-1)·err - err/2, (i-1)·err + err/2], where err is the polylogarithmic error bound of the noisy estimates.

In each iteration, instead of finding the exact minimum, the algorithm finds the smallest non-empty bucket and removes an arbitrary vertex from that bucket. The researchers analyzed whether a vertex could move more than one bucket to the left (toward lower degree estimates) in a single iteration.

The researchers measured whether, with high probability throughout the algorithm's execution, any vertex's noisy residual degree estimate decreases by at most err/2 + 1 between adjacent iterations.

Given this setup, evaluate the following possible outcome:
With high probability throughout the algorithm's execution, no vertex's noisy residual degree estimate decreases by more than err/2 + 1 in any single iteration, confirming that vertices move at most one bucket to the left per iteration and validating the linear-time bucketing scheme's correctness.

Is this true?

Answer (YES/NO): YES